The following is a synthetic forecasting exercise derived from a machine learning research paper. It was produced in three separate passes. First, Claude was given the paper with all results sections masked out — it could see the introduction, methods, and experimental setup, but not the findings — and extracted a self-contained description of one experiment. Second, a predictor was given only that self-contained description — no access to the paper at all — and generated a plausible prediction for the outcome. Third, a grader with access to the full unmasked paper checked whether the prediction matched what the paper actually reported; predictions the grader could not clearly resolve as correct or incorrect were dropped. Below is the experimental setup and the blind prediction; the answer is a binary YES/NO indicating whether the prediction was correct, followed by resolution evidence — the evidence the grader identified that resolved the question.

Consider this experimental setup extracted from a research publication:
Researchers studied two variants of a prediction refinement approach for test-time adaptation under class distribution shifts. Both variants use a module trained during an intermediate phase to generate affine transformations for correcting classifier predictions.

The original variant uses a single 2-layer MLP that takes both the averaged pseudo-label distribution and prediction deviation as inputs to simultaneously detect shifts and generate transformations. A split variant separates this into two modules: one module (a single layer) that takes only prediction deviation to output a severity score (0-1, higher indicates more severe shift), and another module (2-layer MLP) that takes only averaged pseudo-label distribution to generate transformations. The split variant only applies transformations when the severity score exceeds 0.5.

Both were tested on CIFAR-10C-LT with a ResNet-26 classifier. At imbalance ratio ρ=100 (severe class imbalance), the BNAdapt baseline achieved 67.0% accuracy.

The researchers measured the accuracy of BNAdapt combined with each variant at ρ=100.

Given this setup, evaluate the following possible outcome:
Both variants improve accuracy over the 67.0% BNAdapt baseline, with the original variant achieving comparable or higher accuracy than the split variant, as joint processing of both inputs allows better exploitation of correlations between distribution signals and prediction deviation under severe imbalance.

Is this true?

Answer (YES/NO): YES